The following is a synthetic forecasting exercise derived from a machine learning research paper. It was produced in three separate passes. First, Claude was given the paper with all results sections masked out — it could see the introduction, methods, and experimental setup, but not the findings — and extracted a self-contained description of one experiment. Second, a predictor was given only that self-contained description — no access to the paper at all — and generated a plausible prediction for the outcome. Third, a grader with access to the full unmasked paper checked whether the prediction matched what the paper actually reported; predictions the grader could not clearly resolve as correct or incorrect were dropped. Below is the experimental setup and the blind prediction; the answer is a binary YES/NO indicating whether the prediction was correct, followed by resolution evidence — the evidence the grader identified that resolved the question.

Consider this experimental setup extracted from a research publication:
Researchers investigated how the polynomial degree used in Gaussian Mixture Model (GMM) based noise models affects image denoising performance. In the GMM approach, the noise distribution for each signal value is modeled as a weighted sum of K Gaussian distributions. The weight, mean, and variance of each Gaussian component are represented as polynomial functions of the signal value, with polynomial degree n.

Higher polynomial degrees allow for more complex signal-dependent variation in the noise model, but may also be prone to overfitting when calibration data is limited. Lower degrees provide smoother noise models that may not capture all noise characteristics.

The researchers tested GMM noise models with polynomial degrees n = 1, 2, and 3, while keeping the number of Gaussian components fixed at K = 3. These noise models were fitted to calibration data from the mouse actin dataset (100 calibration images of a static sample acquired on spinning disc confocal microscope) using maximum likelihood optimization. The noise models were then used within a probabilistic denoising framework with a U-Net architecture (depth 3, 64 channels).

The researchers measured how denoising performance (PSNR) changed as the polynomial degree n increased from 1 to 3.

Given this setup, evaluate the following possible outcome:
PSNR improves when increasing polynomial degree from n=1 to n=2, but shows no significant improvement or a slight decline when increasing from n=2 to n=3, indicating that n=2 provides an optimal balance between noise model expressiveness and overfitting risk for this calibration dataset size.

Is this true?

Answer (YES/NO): NO